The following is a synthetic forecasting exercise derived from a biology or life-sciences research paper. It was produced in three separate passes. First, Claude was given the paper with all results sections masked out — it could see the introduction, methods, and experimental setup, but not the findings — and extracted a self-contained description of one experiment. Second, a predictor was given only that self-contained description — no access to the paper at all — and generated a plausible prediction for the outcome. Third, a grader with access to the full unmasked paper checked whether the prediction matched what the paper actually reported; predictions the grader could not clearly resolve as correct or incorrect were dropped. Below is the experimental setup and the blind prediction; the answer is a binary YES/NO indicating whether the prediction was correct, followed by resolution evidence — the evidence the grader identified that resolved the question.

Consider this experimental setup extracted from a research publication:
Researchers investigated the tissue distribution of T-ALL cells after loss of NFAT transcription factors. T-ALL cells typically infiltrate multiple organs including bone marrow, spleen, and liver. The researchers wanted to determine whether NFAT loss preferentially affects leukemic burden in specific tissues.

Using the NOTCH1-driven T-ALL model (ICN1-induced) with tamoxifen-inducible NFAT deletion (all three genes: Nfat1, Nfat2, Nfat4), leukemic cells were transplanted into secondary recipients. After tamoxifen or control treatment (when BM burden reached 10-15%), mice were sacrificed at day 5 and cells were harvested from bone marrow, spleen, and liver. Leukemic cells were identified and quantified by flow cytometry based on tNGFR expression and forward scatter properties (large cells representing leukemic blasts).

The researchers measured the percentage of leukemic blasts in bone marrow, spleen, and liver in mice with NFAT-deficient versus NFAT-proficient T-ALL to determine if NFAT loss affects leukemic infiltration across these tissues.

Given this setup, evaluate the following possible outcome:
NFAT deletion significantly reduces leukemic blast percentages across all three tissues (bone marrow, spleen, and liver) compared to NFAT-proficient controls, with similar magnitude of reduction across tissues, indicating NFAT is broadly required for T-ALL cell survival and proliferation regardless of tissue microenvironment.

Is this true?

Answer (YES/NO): NO